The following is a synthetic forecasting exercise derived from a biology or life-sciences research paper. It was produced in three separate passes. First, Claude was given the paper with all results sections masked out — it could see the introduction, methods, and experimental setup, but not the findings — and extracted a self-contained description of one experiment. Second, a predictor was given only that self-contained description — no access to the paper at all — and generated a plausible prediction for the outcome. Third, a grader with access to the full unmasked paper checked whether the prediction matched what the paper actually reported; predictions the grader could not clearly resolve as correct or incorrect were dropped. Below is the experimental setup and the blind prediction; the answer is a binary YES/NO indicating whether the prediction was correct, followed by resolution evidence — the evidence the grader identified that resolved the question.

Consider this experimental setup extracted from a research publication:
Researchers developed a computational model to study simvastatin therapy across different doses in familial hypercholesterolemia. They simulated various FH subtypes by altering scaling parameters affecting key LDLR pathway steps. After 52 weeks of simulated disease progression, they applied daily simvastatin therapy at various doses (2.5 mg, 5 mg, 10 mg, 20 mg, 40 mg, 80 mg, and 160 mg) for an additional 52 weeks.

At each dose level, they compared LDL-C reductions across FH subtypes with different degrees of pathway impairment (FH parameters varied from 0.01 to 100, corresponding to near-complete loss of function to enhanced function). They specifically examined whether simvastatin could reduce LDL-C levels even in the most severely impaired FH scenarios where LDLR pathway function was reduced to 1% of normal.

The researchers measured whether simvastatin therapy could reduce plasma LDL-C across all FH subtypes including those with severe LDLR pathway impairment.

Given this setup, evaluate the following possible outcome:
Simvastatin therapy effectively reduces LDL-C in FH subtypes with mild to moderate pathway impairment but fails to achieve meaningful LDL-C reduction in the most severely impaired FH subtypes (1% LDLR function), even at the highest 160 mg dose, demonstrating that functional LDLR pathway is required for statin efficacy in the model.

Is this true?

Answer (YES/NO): NO